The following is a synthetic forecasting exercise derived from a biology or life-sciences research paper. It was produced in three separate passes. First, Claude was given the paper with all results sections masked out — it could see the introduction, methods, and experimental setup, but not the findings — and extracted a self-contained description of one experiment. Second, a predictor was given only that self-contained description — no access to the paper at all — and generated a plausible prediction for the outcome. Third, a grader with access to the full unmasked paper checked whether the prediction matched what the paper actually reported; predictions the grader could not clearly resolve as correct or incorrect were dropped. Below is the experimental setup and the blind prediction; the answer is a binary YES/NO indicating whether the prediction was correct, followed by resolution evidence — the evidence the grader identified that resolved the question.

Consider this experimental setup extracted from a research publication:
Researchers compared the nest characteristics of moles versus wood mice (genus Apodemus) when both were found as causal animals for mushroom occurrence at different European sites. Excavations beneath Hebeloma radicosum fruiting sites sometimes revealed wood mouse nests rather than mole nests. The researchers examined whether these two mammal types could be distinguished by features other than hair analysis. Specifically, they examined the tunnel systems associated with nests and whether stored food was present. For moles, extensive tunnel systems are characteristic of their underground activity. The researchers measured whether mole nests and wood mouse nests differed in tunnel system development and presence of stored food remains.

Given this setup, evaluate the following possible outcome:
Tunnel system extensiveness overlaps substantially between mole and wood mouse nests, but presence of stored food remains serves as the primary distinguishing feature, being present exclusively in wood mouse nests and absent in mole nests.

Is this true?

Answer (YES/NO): NO